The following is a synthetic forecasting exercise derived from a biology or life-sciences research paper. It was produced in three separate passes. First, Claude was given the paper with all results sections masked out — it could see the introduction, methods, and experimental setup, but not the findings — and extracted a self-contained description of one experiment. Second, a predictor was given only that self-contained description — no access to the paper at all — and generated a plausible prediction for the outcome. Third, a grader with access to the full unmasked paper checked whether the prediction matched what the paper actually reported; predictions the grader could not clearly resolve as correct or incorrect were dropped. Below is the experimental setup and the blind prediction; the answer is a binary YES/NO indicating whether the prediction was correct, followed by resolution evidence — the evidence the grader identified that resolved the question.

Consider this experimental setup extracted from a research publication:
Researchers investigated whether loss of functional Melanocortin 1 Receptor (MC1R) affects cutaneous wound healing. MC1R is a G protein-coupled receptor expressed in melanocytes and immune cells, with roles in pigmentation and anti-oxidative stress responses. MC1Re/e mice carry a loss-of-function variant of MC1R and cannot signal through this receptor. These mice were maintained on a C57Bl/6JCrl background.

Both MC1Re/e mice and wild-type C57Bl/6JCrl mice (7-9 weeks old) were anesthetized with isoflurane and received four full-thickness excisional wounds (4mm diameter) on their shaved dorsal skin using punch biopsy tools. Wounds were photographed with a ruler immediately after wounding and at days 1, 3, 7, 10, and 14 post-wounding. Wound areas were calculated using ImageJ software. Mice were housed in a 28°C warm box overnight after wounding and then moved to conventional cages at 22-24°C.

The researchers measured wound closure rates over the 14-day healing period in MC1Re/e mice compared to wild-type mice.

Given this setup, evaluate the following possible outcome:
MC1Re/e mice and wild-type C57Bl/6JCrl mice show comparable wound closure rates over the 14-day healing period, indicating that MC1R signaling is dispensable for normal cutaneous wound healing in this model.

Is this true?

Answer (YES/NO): NO